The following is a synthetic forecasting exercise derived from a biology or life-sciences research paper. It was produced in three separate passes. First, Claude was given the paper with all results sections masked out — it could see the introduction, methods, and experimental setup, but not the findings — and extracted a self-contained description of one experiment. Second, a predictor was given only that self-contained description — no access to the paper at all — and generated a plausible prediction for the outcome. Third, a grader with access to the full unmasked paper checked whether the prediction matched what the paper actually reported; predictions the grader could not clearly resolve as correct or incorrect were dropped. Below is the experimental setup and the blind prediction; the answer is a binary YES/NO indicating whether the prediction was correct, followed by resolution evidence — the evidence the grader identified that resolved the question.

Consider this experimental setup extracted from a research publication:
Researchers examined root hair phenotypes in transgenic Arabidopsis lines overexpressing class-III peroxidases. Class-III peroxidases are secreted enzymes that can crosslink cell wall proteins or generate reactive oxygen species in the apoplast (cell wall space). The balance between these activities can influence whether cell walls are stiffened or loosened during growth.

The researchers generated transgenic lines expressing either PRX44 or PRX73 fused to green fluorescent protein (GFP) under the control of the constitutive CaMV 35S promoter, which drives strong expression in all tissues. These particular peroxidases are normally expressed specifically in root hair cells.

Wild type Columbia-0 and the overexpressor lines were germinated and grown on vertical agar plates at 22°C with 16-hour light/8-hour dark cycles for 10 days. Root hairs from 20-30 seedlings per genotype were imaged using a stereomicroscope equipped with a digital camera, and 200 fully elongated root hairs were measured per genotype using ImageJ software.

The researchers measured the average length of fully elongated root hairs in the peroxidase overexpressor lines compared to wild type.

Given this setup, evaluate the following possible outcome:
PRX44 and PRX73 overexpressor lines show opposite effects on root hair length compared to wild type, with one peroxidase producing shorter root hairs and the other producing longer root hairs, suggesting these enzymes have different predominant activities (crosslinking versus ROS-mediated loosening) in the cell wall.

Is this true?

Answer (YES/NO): NO